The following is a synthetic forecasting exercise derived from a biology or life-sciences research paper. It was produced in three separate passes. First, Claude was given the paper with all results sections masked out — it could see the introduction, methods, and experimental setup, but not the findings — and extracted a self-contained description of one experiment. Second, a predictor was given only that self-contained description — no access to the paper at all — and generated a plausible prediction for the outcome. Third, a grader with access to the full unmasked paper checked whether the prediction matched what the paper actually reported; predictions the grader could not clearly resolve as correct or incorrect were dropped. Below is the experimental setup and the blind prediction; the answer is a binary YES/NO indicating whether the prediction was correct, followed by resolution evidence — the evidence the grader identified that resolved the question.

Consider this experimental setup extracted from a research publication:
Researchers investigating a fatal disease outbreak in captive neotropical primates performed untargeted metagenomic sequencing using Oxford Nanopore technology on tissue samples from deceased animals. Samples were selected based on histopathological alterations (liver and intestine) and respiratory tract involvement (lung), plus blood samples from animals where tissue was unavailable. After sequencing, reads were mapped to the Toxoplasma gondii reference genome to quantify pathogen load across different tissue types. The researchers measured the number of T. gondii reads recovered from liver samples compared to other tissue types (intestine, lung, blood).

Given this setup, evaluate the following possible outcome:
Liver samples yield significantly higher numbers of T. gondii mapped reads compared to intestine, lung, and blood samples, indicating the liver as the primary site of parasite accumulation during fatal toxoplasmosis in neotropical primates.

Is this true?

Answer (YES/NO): YES